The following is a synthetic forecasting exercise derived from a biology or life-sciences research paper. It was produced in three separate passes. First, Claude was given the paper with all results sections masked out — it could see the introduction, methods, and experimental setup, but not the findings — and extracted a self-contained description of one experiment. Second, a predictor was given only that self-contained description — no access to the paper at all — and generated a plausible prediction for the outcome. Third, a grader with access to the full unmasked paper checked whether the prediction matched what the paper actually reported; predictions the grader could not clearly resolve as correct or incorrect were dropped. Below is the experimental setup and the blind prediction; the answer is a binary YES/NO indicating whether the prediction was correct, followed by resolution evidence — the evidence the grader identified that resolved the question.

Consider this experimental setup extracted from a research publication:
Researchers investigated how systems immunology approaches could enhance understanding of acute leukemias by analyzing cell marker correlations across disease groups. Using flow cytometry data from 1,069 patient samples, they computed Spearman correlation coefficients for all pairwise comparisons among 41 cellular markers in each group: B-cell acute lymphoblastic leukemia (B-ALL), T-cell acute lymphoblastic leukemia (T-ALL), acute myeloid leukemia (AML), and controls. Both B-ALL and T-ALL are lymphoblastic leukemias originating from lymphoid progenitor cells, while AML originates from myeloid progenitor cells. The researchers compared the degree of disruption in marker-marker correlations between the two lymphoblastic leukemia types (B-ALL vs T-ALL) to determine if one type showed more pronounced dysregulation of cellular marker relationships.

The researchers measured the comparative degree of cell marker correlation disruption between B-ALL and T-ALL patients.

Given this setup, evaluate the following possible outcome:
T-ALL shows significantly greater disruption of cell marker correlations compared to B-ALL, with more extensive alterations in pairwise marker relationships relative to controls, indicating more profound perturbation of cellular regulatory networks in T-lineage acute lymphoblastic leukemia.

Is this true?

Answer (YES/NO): YES